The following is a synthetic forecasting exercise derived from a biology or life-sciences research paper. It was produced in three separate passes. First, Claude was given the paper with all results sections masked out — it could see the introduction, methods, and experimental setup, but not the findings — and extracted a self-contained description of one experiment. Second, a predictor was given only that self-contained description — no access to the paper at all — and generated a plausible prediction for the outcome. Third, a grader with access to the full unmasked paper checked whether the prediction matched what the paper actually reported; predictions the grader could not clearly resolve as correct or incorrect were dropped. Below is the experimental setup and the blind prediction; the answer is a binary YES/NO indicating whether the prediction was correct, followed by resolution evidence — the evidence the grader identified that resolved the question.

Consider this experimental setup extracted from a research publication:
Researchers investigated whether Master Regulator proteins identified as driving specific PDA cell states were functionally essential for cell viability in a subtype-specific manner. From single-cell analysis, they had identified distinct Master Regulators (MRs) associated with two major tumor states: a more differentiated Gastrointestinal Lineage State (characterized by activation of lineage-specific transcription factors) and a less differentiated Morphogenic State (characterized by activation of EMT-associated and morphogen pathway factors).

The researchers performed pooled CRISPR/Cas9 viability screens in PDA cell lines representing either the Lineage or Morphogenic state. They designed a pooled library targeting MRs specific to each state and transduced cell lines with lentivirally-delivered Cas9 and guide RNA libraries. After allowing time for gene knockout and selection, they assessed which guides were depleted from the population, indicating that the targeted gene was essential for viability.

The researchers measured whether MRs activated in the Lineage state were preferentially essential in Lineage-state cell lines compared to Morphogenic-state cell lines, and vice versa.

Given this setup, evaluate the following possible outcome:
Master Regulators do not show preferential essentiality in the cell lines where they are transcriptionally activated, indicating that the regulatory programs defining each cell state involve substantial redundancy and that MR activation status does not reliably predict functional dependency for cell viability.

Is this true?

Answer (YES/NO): NO